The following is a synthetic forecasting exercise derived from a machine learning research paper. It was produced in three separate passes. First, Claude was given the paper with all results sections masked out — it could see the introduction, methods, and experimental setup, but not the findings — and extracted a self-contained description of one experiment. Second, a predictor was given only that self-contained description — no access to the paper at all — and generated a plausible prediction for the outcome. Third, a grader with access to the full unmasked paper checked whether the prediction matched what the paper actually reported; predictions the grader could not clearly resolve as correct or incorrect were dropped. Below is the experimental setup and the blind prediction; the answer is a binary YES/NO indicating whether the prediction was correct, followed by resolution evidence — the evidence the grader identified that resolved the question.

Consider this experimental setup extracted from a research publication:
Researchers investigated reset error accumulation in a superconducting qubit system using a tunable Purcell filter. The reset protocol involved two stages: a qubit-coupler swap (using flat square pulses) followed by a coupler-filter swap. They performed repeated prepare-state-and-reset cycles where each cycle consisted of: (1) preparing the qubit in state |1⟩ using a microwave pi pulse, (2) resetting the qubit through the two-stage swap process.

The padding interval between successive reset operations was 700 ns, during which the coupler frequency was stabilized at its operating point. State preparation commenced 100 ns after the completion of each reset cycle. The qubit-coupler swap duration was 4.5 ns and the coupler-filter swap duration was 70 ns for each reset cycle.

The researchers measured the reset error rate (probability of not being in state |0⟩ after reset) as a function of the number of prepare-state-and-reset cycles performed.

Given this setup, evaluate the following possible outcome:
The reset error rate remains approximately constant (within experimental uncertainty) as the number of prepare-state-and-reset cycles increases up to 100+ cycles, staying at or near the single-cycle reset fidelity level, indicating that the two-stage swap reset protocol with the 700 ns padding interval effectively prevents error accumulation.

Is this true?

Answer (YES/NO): NO